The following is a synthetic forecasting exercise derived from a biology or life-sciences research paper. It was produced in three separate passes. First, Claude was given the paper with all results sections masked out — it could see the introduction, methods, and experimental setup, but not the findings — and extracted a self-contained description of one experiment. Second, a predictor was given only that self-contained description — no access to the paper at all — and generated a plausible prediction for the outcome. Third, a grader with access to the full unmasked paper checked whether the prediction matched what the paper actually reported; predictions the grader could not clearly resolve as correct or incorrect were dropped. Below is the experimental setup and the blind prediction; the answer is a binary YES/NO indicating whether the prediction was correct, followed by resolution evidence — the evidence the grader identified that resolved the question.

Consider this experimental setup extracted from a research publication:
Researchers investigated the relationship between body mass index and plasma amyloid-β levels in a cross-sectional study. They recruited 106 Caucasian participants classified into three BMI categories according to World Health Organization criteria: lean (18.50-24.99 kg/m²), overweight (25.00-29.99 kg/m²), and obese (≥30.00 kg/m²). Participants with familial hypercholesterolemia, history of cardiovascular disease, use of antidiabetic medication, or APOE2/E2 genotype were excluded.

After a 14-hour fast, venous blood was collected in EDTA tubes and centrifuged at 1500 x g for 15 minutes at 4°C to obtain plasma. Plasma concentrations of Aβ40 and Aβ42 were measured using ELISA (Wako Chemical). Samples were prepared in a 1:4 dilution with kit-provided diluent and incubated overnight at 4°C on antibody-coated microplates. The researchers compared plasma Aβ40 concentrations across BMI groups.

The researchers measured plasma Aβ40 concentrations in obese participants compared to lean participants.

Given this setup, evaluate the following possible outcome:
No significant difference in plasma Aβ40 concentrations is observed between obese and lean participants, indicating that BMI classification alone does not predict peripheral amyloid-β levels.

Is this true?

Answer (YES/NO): NO